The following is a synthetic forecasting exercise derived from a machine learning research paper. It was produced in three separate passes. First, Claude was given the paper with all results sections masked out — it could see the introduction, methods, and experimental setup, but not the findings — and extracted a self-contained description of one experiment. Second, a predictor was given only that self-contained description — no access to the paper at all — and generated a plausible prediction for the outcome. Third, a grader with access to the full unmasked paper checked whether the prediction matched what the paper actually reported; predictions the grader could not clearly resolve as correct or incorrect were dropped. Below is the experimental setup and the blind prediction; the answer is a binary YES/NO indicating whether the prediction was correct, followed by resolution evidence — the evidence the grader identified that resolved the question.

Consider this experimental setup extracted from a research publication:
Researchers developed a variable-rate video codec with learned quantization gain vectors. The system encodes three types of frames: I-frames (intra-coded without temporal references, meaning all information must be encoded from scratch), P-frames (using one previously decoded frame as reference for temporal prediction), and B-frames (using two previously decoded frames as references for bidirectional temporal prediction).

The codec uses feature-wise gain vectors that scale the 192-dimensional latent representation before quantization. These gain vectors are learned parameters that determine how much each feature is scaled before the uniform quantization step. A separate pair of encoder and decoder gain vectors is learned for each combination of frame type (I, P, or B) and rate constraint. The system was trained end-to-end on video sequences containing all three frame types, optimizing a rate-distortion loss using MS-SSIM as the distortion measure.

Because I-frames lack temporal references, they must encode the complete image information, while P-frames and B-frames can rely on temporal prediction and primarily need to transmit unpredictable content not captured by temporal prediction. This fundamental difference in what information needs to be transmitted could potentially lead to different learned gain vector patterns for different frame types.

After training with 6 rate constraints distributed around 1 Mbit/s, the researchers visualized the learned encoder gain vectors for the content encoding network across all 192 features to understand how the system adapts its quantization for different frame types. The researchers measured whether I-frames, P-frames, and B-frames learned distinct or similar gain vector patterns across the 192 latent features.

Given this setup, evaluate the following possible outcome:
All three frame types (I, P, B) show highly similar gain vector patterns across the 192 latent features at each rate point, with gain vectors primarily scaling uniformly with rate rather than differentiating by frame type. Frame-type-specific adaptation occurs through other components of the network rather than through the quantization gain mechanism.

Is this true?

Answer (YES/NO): NO